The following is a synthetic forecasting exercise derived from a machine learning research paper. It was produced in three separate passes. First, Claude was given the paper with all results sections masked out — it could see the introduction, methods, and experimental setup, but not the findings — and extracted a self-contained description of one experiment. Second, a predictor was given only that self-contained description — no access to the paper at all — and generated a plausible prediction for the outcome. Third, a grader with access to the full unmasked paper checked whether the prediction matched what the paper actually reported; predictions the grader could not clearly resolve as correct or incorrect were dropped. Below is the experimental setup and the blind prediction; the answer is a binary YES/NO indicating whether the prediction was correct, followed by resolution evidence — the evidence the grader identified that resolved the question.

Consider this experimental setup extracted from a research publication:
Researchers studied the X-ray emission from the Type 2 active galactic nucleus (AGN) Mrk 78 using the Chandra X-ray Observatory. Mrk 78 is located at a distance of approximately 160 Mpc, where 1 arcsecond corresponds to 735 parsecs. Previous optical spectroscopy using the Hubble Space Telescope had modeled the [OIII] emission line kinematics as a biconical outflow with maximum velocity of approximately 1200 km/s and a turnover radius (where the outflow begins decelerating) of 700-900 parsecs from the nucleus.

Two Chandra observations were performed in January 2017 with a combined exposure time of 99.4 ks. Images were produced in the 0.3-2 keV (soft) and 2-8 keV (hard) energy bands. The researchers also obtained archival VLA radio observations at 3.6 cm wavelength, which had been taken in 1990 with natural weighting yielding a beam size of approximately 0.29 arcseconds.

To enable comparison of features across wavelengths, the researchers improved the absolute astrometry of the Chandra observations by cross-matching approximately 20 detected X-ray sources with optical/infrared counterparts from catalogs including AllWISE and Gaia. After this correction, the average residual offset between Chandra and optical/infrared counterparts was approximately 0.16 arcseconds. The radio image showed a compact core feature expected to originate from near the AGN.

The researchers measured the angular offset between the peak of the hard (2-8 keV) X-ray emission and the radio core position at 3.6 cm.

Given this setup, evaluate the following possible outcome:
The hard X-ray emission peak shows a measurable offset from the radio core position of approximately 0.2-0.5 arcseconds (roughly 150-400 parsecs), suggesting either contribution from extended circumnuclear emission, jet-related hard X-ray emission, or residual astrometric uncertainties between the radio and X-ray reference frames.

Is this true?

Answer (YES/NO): NO